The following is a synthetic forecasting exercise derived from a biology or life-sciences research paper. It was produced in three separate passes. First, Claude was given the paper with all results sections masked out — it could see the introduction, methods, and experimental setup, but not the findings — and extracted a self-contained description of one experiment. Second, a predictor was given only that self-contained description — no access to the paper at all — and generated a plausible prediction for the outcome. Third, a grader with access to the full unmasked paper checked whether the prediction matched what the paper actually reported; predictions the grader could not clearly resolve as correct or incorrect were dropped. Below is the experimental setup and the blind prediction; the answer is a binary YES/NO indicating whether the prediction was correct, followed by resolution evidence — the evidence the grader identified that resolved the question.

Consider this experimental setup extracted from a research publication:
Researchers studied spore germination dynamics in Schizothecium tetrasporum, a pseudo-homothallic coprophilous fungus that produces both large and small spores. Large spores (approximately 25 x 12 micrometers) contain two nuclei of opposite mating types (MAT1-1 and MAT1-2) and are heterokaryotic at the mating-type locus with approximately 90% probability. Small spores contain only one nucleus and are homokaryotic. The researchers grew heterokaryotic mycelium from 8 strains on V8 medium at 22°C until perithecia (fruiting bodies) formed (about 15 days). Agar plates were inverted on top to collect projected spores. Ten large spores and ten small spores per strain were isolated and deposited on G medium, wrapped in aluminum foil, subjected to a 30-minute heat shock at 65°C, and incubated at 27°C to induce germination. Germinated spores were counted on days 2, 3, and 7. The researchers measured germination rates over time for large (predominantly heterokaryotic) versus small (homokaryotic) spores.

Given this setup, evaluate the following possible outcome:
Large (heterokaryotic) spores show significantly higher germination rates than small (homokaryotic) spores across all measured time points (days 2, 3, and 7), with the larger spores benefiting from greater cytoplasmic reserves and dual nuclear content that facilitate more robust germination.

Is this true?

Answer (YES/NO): NO